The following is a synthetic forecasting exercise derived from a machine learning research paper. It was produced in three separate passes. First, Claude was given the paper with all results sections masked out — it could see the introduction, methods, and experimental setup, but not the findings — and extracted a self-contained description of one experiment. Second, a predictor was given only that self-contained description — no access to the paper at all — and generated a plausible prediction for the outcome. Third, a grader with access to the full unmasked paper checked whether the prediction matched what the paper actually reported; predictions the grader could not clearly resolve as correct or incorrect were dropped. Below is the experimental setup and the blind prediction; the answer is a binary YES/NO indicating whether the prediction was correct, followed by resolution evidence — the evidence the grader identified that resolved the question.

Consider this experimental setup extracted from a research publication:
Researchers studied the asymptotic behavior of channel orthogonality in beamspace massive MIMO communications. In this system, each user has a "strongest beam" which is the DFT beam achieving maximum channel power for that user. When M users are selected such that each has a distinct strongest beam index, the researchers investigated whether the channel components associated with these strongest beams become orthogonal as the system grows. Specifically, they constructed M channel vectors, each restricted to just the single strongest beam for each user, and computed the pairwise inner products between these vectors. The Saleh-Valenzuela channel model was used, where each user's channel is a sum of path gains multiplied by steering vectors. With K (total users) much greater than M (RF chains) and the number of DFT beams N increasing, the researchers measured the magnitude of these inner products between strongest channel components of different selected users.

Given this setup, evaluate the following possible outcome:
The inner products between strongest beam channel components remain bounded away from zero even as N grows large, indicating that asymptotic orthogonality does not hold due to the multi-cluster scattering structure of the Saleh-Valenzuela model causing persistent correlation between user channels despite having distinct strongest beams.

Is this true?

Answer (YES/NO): NO